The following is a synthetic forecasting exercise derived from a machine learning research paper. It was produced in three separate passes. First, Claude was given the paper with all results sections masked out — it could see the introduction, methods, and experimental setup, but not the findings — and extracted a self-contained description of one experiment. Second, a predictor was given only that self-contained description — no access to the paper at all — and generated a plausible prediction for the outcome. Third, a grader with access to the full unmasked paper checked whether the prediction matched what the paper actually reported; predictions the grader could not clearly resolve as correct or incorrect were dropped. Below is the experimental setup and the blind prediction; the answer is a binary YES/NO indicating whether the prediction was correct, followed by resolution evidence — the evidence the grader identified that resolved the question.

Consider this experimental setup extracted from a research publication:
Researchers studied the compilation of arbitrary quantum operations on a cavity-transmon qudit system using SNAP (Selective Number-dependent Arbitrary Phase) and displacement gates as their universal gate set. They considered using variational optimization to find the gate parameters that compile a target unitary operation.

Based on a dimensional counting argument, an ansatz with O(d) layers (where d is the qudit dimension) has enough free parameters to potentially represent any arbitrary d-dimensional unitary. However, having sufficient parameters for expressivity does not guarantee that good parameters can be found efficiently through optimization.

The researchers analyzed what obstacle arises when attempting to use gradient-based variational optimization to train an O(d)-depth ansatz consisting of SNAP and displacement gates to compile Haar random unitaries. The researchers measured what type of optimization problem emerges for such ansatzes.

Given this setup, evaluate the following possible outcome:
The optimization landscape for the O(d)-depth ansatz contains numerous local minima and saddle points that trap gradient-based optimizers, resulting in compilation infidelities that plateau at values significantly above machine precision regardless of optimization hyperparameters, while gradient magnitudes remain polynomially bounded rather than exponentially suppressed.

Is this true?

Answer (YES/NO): NO